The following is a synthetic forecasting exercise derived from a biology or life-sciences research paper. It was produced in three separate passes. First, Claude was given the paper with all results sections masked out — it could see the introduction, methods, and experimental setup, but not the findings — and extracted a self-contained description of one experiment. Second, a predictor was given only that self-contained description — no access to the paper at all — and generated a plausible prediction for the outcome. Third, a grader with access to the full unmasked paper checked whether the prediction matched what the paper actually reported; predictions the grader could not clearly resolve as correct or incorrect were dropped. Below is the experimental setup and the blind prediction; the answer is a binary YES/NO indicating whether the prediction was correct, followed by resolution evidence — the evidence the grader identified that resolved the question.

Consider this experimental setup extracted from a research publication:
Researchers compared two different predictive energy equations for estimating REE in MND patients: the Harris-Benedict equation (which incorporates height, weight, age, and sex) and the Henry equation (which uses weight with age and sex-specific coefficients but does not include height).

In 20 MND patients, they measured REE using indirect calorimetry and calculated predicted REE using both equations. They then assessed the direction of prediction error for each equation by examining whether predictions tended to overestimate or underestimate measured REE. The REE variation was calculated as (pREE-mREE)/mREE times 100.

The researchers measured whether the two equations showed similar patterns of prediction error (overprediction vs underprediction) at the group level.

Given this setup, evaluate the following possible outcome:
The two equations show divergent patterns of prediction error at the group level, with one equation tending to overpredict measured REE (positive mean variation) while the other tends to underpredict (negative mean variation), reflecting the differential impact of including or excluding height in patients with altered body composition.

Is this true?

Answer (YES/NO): NO